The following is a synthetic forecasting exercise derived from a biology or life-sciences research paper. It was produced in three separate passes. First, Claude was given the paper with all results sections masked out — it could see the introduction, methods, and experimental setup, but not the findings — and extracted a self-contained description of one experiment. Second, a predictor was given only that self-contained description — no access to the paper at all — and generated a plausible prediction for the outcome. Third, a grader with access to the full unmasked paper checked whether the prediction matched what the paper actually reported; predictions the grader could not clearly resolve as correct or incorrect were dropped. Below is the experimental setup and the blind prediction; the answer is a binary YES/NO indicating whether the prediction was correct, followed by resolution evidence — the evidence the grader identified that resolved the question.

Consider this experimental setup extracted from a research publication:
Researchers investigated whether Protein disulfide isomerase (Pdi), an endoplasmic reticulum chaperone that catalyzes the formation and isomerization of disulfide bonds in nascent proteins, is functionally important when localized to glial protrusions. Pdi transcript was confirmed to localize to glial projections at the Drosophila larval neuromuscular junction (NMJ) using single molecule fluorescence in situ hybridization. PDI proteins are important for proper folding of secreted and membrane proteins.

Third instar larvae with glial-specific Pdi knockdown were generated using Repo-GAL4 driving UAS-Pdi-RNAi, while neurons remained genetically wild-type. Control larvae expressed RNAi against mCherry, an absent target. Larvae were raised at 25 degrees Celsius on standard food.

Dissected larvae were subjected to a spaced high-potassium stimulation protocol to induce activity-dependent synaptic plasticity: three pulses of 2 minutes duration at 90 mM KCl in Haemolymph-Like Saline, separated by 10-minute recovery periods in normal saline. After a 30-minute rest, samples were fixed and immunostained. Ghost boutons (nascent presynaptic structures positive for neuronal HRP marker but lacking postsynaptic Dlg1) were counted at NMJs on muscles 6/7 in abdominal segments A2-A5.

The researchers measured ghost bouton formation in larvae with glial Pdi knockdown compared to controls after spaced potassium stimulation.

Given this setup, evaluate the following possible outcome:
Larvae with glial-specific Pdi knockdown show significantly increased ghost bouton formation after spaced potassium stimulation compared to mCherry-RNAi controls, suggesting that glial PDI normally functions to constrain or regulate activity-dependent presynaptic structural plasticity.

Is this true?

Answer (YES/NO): NO